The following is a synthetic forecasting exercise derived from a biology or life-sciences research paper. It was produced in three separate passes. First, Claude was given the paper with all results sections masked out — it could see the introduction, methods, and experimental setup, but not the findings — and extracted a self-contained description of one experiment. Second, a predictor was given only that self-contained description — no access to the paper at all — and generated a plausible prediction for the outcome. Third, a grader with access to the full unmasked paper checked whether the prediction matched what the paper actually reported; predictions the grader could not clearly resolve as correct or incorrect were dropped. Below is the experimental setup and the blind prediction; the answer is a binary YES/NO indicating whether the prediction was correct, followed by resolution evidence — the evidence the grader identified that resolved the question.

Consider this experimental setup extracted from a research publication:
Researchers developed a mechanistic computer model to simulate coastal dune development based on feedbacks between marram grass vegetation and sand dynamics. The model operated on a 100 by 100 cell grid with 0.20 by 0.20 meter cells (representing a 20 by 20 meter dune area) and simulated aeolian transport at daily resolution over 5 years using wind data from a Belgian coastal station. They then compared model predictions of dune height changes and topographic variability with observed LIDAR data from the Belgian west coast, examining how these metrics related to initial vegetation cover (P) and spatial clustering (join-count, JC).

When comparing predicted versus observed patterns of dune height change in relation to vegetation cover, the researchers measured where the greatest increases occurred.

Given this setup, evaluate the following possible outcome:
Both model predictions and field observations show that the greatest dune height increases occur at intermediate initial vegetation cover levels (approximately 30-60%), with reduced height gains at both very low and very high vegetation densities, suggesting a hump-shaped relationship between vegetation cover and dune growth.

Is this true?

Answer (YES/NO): NO